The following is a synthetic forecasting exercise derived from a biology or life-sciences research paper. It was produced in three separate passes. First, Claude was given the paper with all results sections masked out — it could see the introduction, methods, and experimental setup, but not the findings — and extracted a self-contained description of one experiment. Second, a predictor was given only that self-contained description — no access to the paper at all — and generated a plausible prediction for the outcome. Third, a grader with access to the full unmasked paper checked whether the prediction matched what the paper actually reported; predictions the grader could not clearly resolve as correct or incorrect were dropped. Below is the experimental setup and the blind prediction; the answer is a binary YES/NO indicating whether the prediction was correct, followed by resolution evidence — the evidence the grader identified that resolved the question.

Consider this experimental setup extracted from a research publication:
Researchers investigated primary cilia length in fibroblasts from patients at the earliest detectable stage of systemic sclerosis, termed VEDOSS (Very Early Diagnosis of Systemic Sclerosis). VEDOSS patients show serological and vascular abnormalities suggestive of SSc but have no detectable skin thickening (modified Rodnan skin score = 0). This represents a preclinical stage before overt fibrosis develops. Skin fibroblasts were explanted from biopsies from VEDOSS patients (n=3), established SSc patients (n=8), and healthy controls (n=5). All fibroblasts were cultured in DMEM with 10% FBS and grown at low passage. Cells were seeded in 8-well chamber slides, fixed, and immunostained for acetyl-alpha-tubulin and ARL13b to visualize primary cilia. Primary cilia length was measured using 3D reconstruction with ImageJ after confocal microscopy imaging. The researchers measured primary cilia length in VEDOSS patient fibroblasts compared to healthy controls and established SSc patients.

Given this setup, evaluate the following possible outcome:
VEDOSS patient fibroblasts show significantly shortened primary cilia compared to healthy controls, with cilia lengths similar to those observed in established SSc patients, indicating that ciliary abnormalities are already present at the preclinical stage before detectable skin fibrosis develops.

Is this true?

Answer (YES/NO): YES